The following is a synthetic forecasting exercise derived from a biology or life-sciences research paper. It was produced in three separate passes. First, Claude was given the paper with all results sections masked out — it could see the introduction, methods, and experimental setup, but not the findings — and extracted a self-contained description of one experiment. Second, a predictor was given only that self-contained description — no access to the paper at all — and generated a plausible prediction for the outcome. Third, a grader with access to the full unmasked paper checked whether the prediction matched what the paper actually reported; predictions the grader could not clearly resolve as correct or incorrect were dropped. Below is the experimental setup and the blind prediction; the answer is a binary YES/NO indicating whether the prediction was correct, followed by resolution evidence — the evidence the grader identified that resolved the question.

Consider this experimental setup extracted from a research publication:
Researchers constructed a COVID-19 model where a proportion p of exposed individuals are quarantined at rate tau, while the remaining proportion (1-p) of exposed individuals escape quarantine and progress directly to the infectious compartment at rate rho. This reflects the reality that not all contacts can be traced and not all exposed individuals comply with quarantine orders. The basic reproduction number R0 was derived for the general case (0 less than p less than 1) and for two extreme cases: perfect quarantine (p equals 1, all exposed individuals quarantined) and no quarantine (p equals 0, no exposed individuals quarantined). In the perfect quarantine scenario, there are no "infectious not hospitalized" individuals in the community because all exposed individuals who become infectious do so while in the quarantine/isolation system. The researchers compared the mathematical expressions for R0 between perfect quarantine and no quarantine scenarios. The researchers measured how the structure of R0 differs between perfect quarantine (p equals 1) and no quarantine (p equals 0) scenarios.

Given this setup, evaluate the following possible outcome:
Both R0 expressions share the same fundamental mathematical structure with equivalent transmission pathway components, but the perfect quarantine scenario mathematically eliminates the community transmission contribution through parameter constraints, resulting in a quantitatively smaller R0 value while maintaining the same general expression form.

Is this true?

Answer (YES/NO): NO